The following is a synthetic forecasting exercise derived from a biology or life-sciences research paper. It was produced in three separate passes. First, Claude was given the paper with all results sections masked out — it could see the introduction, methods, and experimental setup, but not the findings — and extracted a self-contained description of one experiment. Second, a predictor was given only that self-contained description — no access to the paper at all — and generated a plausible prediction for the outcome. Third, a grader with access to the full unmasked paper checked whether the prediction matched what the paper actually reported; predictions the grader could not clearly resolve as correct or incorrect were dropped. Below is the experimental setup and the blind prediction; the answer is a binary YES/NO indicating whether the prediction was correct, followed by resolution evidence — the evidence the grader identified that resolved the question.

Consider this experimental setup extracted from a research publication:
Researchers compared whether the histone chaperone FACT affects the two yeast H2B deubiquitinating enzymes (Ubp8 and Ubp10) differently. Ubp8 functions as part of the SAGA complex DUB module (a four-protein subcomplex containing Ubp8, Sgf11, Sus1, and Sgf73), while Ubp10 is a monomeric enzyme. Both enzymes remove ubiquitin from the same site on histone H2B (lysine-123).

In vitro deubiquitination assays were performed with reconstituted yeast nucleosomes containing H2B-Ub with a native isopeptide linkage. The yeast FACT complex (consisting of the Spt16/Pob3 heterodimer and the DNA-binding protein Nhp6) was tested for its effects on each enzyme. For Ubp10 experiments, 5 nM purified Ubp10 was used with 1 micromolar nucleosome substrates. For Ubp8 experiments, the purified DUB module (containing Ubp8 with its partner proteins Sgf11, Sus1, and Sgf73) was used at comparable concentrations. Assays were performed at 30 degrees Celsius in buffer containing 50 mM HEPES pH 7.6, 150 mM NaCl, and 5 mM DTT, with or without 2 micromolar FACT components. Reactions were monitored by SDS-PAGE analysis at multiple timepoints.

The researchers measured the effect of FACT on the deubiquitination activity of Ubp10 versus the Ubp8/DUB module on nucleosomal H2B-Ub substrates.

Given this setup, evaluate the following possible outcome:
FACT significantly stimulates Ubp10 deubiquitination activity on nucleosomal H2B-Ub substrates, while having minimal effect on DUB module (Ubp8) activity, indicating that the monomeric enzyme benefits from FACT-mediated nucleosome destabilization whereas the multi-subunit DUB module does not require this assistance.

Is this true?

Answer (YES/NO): YES